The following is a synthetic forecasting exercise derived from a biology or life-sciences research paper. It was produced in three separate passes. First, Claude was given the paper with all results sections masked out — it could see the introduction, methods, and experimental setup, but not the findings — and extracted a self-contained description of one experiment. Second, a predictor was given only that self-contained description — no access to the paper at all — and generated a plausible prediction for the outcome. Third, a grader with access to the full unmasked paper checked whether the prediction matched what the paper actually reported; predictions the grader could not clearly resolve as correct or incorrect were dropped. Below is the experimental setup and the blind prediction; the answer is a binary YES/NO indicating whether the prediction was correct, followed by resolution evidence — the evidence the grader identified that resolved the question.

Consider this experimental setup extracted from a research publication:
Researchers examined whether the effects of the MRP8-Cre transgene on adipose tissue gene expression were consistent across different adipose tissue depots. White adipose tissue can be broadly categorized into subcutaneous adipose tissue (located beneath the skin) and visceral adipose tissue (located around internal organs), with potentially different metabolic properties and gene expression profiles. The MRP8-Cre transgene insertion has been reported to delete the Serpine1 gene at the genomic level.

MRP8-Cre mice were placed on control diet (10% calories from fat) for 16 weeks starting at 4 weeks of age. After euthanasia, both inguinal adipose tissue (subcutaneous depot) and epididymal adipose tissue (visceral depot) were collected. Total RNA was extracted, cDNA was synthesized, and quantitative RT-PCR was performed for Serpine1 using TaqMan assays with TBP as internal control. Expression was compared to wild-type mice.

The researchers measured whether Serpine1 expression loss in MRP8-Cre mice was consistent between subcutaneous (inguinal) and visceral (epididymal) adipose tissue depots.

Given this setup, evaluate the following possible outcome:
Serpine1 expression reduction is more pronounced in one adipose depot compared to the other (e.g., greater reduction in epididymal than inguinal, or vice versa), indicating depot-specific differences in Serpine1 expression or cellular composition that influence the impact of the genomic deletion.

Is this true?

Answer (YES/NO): NO